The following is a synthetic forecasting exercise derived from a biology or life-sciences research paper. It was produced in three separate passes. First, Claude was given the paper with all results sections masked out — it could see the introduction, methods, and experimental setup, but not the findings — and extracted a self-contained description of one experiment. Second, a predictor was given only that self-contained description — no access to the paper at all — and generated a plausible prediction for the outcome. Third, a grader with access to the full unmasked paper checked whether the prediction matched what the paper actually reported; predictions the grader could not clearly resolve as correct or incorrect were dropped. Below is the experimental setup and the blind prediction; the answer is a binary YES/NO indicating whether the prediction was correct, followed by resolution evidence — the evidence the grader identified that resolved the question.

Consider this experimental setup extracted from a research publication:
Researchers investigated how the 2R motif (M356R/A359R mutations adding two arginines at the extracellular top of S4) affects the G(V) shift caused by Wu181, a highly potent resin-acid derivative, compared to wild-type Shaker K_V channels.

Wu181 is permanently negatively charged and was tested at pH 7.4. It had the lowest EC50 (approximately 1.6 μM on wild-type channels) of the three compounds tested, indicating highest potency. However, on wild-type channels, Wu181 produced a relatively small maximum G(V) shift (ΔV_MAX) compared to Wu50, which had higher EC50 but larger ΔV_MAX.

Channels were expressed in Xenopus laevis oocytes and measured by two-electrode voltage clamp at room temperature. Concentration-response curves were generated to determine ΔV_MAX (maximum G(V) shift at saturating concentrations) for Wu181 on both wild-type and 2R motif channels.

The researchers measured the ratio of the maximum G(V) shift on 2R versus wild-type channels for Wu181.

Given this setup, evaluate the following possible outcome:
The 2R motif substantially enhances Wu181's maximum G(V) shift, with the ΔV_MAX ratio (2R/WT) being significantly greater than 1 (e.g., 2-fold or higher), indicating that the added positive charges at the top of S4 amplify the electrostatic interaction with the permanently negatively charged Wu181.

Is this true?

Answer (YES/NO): YES